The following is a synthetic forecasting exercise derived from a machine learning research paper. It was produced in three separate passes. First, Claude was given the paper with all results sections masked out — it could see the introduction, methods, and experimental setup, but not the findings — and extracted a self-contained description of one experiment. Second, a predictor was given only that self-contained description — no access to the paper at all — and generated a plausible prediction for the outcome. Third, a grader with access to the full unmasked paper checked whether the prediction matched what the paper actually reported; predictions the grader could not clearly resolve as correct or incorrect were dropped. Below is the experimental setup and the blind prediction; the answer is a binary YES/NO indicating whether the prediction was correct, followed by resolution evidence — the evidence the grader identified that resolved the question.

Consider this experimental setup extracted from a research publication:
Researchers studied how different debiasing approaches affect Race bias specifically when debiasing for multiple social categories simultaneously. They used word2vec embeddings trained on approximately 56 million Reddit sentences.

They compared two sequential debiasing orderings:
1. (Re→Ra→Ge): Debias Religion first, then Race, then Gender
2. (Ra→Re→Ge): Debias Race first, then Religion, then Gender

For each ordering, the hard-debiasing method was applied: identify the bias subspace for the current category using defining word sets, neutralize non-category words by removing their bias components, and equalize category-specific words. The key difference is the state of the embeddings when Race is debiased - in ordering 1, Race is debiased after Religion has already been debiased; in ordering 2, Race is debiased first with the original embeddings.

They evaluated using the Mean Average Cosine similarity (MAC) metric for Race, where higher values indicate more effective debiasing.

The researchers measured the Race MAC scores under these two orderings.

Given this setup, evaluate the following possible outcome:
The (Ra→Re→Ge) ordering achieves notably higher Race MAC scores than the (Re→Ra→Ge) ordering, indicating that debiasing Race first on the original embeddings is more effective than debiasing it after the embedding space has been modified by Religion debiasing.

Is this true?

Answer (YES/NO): YES